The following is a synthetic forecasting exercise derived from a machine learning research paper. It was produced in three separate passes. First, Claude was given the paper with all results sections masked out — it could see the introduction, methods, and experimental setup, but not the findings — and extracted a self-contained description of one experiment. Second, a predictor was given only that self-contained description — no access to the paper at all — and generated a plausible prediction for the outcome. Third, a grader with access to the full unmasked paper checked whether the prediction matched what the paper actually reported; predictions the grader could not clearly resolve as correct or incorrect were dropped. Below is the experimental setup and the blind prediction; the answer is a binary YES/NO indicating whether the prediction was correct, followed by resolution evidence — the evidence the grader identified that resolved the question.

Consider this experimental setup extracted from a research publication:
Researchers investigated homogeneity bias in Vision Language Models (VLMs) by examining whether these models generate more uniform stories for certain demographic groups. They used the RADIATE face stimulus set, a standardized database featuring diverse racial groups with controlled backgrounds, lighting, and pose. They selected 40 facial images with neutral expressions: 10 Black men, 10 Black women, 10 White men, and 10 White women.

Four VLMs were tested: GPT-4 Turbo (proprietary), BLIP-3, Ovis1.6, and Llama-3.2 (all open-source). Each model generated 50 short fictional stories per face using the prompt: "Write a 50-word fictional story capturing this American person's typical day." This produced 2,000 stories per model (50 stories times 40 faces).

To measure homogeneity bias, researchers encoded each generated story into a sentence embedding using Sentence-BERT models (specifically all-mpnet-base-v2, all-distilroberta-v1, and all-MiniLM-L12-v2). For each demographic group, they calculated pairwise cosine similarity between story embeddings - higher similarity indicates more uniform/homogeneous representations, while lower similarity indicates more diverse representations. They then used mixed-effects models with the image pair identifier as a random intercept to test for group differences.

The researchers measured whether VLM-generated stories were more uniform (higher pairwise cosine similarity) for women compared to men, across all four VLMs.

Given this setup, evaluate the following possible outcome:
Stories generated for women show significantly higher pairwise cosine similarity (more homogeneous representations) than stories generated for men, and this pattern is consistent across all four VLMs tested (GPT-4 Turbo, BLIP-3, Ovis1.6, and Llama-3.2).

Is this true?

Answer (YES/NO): YES